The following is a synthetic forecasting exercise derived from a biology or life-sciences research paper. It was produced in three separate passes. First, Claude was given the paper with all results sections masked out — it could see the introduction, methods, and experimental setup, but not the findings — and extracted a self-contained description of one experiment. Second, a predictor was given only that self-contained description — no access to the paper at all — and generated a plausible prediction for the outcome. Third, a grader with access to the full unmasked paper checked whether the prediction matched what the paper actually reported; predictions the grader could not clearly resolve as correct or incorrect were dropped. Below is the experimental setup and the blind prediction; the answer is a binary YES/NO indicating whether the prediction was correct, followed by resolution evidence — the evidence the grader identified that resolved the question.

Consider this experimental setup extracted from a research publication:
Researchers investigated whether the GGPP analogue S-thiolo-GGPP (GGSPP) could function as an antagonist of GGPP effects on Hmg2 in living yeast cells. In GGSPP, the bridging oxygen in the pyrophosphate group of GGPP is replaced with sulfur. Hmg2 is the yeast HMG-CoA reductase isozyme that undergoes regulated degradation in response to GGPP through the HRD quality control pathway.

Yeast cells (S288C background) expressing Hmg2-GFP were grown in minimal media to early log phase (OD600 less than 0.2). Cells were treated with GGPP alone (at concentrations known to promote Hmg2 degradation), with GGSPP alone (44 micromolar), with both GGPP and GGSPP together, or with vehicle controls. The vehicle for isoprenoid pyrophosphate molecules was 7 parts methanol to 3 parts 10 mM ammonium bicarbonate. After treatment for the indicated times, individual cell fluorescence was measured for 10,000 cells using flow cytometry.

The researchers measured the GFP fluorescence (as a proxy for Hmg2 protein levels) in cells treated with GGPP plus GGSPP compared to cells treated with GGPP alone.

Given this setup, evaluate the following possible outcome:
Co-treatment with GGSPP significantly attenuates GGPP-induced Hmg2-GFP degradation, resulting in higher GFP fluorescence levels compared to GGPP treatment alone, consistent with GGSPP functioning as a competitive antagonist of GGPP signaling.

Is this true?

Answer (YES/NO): YES